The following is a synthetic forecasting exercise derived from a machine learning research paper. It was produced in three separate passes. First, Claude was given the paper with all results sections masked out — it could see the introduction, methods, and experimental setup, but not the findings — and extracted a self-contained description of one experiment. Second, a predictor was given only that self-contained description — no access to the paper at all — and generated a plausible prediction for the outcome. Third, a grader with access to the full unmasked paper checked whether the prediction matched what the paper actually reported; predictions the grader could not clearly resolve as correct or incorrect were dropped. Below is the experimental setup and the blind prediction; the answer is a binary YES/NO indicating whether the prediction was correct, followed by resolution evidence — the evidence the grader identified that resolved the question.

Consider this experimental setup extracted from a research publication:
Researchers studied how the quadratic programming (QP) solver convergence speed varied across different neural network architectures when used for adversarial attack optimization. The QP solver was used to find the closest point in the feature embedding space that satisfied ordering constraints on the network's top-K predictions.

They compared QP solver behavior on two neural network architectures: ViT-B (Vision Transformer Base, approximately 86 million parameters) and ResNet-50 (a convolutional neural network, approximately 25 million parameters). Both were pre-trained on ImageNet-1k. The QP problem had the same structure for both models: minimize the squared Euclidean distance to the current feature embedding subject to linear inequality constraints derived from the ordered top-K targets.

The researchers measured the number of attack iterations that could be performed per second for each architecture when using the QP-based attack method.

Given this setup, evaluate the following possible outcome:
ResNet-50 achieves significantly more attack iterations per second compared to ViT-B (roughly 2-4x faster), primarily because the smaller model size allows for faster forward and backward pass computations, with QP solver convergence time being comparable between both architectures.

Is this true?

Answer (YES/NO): NO